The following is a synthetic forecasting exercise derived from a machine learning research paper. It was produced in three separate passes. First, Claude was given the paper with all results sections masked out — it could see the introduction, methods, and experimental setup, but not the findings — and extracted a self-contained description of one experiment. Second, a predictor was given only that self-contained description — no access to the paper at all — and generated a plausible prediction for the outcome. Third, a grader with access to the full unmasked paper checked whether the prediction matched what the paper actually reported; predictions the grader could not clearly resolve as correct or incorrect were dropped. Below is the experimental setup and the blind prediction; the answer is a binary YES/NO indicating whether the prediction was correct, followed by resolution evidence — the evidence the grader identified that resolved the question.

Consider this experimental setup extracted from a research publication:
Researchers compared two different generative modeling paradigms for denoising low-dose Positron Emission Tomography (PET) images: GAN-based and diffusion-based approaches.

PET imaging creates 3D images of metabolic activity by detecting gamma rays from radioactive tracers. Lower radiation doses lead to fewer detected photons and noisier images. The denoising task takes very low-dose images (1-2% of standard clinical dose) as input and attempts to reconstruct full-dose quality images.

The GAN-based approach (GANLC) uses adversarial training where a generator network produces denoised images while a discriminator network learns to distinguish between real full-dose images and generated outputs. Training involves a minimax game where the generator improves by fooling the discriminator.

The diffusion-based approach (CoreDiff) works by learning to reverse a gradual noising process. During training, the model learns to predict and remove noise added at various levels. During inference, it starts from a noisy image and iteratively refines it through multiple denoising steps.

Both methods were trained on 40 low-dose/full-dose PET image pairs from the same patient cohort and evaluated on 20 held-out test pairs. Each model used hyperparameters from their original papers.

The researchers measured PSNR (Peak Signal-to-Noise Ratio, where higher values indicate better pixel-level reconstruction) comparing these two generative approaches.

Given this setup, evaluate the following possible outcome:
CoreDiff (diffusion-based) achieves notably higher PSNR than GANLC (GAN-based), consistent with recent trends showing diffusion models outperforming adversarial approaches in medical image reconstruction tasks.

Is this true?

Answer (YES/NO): YES